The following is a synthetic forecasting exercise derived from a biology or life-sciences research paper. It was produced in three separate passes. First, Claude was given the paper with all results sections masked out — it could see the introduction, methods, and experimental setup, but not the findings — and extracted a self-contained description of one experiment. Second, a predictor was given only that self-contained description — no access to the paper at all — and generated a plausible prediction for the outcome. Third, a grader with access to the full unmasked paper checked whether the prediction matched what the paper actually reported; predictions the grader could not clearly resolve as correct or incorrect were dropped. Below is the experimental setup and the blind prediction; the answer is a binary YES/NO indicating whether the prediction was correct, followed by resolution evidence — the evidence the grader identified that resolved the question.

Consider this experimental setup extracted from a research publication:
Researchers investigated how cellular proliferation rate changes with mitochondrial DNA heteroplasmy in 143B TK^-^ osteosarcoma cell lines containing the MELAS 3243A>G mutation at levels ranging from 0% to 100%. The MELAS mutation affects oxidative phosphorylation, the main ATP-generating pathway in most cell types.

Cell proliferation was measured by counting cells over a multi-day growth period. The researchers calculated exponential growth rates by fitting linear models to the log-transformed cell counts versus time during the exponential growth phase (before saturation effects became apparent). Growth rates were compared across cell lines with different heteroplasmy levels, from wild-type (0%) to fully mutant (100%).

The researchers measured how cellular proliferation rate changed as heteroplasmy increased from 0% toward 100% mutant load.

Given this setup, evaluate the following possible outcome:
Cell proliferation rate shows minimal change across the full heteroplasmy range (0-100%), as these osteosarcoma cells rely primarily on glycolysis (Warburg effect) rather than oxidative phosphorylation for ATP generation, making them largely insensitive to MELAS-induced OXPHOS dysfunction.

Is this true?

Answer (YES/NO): NO